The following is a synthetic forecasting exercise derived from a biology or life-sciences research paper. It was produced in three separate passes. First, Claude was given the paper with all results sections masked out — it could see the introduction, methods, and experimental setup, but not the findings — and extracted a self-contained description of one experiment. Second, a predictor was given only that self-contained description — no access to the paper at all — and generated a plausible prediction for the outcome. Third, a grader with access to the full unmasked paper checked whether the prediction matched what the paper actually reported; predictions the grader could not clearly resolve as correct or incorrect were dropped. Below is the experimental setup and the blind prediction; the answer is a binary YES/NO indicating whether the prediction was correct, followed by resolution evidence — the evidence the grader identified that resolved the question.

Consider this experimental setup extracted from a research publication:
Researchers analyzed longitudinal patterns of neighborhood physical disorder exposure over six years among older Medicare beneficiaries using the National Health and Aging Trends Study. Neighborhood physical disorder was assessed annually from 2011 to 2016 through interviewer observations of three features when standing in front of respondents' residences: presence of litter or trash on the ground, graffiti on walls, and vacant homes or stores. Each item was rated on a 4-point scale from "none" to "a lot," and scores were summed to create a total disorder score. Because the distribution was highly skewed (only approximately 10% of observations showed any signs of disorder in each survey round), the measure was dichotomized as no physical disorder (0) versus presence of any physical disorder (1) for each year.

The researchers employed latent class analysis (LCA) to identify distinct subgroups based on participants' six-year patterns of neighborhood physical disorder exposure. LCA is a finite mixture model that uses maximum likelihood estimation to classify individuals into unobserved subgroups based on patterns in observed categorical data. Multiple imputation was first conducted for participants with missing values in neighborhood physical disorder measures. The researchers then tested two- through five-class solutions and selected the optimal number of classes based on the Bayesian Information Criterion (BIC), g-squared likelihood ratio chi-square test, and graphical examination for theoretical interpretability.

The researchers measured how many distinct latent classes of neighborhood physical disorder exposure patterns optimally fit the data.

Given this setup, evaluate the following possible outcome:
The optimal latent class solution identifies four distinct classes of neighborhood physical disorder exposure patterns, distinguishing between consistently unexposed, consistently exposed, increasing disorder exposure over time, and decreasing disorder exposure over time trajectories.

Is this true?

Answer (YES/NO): YES